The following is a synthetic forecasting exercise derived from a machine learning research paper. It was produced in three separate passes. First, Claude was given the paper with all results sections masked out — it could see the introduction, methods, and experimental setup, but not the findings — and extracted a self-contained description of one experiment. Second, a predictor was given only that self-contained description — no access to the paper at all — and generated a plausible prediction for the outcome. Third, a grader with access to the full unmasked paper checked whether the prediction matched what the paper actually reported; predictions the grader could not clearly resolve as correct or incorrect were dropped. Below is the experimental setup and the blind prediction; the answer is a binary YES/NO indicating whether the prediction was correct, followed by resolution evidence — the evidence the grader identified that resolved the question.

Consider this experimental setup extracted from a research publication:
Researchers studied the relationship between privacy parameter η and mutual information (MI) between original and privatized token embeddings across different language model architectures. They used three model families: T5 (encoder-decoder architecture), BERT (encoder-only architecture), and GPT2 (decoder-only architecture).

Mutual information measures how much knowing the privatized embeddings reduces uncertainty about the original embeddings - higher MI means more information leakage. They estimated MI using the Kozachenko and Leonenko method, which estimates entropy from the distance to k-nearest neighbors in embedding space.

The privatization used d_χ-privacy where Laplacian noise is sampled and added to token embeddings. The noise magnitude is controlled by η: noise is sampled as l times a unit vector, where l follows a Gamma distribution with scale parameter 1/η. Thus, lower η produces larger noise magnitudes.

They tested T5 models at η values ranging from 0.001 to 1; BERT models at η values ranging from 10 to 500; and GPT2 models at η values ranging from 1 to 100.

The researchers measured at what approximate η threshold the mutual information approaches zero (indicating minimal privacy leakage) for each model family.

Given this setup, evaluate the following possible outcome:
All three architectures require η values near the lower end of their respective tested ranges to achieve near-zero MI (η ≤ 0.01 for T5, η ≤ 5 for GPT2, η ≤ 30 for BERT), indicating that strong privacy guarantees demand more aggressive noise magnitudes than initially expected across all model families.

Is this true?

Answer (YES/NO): NO